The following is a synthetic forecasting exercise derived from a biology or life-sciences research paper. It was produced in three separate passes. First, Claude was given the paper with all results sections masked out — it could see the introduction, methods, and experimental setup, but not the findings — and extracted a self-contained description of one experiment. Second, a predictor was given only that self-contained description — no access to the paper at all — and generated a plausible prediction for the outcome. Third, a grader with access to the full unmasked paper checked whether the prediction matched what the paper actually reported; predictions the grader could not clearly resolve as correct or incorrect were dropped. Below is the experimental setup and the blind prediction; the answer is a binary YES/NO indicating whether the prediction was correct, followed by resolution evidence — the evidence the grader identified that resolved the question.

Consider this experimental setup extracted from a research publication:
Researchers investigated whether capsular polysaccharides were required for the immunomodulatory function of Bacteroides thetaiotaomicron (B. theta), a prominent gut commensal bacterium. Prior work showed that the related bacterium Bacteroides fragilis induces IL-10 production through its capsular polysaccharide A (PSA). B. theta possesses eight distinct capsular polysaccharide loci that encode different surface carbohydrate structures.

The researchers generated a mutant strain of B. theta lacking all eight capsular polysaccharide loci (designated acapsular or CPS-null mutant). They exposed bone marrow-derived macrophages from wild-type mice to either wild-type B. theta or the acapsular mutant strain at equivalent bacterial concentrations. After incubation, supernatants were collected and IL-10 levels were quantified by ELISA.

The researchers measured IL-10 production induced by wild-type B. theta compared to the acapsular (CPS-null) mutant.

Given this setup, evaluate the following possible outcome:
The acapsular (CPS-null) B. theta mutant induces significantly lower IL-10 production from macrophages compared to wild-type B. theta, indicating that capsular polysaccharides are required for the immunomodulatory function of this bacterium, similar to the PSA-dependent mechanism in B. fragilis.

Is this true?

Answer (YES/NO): NO